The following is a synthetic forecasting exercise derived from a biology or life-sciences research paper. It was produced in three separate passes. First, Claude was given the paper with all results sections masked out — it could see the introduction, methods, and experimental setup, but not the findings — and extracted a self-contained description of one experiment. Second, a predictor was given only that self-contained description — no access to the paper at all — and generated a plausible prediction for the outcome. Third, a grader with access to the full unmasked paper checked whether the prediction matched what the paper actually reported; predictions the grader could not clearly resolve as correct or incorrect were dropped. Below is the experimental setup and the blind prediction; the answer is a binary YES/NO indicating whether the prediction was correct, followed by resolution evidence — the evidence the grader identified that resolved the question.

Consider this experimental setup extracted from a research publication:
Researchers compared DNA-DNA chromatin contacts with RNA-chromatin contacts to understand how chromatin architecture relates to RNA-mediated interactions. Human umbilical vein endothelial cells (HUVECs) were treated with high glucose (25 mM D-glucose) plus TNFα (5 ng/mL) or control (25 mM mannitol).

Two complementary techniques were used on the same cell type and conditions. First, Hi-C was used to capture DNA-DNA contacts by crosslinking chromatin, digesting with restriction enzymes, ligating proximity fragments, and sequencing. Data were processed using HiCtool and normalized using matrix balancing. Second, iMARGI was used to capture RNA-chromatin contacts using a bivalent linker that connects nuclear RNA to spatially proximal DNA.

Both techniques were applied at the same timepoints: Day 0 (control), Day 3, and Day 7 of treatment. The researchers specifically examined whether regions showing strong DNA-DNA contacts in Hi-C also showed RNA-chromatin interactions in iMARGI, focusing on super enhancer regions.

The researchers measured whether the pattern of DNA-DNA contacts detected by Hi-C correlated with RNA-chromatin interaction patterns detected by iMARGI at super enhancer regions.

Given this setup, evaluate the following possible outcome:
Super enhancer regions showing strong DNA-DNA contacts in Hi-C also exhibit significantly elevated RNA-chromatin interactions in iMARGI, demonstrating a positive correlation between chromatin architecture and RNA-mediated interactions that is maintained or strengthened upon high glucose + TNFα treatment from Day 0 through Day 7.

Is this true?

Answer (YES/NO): NO